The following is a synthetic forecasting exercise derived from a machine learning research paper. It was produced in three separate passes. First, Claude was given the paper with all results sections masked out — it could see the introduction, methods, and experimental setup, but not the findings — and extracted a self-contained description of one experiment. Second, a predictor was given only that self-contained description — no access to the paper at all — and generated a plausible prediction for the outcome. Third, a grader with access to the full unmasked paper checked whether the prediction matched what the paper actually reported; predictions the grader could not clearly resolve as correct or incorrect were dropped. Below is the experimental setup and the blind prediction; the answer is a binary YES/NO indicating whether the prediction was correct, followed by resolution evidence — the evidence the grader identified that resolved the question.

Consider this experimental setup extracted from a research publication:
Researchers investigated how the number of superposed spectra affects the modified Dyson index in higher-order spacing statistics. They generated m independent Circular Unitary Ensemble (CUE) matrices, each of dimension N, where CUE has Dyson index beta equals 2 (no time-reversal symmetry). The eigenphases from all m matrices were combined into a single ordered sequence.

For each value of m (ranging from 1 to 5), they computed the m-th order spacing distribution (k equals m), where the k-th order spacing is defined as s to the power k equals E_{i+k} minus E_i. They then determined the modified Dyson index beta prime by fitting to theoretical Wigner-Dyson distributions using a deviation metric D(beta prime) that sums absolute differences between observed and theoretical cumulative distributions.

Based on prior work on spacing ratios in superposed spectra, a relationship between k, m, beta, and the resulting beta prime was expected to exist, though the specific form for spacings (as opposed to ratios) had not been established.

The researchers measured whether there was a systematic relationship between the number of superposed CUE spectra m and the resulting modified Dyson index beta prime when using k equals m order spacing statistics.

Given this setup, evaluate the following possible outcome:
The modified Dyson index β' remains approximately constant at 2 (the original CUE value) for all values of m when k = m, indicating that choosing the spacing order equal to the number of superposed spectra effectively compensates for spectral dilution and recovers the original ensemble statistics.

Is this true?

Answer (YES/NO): NO